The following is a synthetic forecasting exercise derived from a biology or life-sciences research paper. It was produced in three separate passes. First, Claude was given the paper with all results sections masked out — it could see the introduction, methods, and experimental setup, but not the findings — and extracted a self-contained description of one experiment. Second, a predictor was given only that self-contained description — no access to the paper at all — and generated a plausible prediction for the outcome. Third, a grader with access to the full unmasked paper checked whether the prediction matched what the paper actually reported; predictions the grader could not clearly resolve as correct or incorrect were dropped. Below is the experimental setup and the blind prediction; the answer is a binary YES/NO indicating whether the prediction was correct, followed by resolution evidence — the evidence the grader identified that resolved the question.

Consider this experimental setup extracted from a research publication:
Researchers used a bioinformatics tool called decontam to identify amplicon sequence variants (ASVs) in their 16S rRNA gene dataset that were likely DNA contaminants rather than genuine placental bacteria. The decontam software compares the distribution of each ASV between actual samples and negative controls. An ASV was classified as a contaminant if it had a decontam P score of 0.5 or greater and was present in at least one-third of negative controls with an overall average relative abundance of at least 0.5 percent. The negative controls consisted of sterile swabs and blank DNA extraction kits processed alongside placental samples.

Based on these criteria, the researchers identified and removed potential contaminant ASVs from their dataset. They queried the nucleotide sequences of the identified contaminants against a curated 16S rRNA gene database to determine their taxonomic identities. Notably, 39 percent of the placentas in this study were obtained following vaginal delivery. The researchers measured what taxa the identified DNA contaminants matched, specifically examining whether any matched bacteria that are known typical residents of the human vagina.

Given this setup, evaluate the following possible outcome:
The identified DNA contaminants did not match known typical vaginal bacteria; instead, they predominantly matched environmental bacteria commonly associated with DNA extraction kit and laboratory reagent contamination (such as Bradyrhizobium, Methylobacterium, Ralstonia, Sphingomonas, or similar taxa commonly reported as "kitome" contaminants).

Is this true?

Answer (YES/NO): NO